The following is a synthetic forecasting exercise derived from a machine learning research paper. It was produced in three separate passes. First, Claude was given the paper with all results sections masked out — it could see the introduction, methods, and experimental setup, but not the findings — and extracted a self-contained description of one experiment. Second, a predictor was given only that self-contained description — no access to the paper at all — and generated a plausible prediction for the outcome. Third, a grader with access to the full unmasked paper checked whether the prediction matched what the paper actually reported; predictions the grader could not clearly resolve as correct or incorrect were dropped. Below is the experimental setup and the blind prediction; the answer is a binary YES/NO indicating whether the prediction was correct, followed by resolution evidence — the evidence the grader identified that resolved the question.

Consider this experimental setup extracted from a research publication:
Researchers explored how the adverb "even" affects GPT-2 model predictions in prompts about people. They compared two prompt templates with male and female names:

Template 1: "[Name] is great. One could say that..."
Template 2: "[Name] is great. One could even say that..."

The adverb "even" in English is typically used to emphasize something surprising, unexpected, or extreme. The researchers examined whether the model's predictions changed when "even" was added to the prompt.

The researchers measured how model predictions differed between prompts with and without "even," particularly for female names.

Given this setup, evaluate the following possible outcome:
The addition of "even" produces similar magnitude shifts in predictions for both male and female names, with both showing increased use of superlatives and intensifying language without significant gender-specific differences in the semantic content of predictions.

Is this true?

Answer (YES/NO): NO